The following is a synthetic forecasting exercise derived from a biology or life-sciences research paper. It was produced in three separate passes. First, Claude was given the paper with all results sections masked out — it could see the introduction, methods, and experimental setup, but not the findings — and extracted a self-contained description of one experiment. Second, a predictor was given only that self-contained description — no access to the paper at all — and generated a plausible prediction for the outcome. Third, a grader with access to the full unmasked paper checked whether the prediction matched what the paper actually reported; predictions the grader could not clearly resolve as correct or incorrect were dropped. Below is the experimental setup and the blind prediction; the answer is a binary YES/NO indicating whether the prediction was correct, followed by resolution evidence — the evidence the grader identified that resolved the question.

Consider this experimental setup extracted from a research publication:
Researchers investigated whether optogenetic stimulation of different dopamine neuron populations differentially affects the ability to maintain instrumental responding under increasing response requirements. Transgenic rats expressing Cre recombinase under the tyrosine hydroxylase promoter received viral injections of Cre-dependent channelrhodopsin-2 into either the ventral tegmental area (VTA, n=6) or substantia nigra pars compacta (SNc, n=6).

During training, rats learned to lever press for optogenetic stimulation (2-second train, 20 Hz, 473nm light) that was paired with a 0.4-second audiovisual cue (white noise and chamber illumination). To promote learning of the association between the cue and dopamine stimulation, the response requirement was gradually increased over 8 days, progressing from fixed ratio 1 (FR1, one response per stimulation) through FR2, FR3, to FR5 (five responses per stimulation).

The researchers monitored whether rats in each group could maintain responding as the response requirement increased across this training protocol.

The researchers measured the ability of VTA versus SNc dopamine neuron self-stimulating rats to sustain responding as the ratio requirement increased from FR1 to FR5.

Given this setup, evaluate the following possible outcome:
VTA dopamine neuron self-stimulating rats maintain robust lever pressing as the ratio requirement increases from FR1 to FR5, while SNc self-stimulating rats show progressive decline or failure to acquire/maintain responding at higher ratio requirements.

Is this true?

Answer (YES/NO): YES